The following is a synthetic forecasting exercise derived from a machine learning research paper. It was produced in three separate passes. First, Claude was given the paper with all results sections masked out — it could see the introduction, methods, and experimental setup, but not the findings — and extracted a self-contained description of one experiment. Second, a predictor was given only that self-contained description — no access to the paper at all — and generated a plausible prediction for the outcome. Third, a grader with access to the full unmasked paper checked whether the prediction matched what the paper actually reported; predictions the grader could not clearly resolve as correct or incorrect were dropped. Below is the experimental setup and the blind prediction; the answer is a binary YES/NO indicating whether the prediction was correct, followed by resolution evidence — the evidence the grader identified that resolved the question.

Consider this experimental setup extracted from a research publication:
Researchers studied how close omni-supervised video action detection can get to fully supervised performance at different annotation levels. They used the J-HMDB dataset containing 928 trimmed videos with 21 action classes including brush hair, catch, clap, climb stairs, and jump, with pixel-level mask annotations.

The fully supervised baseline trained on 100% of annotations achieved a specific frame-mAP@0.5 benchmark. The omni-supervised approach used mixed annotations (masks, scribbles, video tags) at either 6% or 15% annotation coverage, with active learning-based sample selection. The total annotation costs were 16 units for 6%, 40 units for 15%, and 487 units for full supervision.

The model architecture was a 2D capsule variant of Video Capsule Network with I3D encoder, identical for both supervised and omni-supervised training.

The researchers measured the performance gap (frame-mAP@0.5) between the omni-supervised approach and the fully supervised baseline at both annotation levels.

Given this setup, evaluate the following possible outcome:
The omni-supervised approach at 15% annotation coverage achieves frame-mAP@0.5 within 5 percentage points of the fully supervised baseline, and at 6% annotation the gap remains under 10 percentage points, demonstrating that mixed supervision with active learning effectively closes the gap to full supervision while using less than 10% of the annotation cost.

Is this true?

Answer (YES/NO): NO